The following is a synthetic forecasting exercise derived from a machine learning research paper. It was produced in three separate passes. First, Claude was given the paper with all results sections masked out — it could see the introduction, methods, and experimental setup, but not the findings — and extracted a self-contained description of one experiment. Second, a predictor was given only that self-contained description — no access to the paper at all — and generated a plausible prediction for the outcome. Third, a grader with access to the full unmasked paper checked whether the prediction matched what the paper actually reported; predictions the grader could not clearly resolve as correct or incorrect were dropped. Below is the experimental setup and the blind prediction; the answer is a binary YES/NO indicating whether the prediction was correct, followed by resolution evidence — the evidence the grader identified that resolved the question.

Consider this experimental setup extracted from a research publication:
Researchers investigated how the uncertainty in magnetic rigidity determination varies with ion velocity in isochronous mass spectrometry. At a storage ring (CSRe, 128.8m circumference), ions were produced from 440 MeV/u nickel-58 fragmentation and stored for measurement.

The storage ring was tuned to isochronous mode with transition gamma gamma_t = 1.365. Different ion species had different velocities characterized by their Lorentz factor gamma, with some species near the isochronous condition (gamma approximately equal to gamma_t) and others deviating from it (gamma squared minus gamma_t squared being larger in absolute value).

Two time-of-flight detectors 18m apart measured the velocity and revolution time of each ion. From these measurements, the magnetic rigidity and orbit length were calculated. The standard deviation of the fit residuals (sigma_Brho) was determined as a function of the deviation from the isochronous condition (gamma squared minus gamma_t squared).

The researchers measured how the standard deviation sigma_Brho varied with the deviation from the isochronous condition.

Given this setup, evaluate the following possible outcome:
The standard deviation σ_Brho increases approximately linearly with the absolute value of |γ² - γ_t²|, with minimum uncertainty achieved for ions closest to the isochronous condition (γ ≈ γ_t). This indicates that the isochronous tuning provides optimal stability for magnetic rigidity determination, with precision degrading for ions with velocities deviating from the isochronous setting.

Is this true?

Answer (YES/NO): NO